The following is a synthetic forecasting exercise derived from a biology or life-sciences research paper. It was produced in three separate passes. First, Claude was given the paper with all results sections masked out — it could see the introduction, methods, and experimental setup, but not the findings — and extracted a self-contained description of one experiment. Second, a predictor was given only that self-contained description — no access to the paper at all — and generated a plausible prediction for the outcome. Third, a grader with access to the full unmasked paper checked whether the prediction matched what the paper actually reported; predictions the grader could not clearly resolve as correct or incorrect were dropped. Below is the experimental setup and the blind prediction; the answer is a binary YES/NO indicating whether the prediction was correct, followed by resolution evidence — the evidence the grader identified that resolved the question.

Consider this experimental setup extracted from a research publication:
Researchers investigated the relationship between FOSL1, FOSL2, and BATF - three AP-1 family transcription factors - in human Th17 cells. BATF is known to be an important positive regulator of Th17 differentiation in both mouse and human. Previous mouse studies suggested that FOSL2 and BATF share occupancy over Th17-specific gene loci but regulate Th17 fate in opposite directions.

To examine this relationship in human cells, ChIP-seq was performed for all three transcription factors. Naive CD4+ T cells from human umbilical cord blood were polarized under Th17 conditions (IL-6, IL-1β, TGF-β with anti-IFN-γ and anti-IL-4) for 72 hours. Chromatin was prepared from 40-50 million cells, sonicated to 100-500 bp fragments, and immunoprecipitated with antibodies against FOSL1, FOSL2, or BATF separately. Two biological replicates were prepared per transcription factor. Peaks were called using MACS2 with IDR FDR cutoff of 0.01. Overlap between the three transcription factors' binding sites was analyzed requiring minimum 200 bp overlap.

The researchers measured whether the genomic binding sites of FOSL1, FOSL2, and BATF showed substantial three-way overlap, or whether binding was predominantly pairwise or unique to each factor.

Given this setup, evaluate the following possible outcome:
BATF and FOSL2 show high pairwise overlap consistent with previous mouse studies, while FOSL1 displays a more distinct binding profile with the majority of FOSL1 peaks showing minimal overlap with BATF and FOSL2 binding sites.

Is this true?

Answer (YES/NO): NO